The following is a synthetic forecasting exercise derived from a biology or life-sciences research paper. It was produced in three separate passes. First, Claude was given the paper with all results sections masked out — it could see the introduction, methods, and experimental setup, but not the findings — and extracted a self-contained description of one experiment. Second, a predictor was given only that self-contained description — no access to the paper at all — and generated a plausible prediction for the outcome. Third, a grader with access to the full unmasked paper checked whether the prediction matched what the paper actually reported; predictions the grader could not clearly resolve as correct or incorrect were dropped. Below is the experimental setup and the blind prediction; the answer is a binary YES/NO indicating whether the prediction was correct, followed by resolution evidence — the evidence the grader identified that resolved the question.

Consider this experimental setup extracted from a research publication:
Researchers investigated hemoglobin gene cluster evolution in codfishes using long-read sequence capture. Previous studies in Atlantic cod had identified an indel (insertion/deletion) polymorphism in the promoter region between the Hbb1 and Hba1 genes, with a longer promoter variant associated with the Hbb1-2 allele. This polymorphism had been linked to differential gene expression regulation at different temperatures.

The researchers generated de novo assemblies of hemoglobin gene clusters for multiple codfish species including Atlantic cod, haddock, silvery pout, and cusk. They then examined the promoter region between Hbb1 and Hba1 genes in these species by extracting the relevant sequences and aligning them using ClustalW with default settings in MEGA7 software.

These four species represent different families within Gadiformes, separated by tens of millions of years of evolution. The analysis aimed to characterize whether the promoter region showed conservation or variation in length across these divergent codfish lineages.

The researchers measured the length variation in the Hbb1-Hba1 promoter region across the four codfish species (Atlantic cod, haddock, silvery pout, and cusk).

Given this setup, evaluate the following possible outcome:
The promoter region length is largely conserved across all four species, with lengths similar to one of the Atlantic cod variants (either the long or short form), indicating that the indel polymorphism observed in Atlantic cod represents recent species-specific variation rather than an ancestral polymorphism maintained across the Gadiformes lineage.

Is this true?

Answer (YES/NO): NO